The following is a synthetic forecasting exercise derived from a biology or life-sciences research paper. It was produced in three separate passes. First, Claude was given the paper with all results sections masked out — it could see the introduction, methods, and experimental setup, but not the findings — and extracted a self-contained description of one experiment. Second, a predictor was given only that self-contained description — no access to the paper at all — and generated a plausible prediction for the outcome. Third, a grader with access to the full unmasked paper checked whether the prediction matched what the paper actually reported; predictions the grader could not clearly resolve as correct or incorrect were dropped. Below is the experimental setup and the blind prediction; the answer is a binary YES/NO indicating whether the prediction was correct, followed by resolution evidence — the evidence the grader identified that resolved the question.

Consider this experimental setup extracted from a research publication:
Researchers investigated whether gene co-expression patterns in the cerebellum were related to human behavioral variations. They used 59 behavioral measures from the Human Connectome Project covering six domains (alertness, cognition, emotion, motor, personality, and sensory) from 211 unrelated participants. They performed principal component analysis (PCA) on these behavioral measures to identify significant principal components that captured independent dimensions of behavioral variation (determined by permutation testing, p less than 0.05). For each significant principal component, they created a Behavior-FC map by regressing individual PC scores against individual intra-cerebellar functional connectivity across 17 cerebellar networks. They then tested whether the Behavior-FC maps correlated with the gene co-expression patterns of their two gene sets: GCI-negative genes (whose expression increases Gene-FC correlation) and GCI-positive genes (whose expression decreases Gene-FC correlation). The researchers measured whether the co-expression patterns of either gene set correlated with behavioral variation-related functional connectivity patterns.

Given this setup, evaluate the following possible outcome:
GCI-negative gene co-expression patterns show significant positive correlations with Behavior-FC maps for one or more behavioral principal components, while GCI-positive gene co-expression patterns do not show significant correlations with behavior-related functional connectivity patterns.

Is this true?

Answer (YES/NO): YES